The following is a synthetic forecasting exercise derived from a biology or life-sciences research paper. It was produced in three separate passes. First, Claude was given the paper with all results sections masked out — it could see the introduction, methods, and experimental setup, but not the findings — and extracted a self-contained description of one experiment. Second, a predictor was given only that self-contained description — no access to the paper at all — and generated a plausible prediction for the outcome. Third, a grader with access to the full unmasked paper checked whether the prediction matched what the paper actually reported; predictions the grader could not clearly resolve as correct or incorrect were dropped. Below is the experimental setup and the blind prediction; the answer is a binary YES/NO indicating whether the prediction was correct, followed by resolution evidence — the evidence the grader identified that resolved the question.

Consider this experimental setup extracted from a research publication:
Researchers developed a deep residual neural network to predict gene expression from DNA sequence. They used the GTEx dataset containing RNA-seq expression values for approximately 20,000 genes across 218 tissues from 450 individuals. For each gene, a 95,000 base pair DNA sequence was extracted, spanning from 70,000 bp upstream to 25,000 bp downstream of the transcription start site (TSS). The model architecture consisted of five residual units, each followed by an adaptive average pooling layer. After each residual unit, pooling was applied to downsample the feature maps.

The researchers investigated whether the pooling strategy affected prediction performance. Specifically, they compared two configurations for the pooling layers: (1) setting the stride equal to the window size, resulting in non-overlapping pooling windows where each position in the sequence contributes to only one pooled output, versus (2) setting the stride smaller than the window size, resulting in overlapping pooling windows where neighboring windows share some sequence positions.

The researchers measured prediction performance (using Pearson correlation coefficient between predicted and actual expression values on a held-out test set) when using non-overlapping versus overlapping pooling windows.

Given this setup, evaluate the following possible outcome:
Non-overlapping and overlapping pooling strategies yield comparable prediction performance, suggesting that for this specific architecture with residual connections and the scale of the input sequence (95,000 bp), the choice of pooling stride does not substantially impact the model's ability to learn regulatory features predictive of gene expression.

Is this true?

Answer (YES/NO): NO